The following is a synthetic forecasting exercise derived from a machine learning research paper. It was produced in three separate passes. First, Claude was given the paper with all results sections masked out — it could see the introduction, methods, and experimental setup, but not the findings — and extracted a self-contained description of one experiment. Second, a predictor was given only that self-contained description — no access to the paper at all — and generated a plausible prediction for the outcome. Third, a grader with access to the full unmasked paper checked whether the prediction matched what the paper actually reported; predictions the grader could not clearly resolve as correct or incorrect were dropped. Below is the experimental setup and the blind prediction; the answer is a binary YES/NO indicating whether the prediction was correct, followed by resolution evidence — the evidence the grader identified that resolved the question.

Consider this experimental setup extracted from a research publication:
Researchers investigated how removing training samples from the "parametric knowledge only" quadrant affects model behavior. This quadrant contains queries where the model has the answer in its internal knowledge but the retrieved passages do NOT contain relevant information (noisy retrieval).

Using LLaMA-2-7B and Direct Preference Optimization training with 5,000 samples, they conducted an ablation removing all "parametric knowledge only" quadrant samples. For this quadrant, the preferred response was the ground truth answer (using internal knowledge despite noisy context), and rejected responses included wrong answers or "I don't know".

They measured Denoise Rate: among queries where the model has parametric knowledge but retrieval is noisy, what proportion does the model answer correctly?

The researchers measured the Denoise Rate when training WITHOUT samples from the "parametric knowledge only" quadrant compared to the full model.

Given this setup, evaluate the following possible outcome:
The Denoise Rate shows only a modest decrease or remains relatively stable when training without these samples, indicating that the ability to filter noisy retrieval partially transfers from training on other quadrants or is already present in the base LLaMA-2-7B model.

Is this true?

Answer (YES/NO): NO